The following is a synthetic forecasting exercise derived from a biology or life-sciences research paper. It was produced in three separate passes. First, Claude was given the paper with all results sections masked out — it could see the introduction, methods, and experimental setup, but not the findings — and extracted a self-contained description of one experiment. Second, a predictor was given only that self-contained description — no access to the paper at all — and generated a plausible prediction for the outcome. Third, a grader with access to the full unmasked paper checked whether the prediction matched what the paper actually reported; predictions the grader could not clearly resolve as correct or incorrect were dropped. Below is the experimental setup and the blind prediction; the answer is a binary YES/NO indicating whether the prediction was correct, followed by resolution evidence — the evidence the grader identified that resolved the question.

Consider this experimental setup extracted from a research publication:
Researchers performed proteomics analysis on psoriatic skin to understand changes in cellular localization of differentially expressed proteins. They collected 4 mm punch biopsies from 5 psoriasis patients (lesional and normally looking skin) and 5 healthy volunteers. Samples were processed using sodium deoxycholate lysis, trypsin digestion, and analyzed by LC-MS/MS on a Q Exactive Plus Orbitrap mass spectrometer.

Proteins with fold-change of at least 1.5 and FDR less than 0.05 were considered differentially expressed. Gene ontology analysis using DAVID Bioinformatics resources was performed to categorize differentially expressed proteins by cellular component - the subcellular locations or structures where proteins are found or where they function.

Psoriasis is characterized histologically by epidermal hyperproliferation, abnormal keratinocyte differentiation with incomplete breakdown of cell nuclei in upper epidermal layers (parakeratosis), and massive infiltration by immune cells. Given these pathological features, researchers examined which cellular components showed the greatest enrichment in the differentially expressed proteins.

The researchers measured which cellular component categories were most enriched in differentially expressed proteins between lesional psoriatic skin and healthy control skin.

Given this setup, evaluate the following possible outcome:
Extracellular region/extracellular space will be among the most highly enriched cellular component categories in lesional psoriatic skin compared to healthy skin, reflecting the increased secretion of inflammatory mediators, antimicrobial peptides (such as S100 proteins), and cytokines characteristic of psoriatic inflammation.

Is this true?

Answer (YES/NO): NO